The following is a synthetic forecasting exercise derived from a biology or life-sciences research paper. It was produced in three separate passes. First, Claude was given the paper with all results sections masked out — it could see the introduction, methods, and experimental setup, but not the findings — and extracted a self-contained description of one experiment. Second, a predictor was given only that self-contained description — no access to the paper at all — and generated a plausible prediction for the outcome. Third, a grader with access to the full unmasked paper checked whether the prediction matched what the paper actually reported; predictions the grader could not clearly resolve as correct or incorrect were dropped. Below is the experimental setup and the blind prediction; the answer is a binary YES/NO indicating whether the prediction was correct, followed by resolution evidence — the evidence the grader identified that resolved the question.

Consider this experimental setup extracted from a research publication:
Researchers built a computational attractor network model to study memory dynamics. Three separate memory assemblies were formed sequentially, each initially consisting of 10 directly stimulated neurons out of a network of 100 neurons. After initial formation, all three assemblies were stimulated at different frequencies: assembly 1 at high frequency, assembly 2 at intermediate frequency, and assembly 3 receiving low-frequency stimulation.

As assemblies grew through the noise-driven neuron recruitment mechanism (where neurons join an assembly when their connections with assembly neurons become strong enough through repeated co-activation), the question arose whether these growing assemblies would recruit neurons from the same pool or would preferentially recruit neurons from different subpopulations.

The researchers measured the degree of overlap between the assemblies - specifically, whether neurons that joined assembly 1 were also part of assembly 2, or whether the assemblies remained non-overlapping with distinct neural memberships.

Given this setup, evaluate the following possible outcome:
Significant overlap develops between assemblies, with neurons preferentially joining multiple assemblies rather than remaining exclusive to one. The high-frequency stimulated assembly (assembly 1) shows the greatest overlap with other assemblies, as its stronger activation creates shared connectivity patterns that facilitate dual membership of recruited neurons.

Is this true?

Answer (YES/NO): NO